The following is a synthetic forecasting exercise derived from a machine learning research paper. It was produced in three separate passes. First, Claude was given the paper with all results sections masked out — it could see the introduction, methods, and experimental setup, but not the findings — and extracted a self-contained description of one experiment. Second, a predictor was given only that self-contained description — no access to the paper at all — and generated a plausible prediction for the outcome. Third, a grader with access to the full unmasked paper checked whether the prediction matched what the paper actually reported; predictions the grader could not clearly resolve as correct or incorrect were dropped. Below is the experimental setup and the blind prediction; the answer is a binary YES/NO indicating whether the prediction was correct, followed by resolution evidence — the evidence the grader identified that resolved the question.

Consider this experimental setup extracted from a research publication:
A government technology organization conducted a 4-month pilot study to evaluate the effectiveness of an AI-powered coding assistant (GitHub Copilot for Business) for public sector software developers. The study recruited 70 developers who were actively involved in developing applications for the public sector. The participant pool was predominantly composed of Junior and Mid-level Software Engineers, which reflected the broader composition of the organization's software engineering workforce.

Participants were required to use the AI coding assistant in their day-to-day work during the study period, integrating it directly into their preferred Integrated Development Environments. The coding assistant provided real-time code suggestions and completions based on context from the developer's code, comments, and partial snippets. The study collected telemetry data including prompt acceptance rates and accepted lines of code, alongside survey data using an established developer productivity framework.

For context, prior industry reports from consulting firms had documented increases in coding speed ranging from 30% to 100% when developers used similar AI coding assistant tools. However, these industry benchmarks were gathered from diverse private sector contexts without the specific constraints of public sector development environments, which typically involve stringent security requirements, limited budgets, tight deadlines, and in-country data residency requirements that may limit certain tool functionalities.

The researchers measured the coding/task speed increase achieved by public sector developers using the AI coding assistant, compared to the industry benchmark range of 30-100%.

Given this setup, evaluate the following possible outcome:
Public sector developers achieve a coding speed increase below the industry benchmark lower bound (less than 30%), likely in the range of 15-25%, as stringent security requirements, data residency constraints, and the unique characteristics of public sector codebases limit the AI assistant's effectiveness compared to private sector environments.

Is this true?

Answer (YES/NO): NO